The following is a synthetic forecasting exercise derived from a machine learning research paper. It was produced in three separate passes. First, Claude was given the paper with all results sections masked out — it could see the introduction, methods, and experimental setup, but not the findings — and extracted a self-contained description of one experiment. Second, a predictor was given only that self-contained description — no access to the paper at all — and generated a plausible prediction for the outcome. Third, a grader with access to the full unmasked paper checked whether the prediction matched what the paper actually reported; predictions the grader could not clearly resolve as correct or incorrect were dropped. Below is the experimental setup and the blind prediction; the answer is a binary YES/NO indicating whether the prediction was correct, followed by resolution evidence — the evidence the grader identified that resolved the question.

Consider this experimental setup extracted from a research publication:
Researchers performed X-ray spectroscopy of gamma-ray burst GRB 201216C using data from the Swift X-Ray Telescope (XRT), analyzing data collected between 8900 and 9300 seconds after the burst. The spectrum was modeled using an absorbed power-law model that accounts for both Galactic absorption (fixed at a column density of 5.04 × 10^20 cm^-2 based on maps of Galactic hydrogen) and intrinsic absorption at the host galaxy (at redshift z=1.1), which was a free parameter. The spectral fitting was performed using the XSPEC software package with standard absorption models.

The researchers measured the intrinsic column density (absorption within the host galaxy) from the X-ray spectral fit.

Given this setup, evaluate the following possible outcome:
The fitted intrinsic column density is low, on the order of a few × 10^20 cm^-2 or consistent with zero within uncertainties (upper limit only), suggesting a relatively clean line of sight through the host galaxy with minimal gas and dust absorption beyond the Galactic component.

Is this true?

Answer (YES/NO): NO